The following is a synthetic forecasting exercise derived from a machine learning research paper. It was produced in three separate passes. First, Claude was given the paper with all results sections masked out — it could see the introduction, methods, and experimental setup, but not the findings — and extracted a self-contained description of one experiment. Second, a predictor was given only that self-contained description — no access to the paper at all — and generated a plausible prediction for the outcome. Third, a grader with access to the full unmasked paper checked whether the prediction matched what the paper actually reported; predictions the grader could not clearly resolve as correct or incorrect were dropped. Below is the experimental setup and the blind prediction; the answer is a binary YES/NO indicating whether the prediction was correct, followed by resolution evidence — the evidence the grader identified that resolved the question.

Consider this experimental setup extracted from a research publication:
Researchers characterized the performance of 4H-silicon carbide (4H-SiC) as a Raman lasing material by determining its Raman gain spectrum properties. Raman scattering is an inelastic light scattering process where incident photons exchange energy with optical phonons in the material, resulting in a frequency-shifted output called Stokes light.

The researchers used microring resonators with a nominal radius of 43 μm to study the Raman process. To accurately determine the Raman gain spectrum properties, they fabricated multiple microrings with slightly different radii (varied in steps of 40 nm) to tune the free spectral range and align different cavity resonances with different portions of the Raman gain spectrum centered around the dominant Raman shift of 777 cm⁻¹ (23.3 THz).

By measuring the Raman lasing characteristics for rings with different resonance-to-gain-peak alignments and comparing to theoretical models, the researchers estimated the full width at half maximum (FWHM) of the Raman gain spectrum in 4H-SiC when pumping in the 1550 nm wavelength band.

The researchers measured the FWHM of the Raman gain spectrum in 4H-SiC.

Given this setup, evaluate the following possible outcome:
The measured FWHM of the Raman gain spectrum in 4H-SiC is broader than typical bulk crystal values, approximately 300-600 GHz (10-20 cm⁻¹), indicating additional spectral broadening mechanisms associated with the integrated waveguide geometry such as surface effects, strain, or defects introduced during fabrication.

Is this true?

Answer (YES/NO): NO